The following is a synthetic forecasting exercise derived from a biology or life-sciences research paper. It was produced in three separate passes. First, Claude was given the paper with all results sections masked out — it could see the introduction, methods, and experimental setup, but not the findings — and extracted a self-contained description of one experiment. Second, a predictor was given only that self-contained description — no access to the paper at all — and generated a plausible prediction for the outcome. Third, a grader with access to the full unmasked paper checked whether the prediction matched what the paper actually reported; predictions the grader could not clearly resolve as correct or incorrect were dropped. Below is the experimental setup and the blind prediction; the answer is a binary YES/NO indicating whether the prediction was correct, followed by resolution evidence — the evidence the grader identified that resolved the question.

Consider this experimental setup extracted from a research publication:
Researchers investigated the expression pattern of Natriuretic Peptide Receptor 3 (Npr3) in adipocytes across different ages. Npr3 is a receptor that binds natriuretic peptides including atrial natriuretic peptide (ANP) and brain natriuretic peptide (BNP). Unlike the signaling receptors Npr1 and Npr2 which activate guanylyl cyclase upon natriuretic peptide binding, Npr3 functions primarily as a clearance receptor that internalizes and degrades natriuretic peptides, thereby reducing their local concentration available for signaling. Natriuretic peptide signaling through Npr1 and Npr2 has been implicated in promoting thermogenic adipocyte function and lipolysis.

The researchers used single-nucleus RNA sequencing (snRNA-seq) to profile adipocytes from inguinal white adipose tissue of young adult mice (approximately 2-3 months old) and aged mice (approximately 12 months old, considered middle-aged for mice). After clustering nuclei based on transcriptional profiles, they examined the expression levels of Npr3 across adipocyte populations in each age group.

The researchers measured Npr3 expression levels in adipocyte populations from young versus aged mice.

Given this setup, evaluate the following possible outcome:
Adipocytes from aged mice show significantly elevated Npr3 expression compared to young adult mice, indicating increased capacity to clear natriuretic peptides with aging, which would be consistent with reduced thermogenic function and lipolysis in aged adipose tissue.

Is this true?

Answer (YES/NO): YES